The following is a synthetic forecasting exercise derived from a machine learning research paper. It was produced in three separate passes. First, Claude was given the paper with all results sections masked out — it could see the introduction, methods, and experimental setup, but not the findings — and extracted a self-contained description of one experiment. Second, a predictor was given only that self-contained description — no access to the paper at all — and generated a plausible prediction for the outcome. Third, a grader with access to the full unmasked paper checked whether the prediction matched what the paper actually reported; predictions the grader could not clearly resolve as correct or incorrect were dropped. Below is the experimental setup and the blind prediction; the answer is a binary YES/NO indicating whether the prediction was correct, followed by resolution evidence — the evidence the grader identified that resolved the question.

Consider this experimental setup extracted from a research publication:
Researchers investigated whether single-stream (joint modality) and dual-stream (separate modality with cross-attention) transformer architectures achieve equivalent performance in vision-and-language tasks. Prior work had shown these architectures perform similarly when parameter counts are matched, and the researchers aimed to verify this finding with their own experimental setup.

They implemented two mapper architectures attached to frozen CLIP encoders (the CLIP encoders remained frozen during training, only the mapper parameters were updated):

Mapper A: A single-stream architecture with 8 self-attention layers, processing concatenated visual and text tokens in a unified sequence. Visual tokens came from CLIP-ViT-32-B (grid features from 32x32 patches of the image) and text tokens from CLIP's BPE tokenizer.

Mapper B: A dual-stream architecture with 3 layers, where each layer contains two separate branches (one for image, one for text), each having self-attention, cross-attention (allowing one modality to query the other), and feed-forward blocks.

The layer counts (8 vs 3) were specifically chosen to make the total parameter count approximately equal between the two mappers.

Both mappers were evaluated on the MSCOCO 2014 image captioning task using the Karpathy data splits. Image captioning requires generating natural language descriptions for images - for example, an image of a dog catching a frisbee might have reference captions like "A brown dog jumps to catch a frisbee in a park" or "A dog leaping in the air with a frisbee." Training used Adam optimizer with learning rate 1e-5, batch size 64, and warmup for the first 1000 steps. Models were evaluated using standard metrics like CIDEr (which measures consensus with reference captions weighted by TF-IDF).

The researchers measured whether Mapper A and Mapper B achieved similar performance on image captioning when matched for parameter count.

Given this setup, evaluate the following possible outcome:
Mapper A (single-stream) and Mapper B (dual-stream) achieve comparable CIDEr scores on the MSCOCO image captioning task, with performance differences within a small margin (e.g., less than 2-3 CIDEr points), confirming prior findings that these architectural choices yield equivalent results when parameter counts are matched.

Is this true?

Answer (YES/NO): YES